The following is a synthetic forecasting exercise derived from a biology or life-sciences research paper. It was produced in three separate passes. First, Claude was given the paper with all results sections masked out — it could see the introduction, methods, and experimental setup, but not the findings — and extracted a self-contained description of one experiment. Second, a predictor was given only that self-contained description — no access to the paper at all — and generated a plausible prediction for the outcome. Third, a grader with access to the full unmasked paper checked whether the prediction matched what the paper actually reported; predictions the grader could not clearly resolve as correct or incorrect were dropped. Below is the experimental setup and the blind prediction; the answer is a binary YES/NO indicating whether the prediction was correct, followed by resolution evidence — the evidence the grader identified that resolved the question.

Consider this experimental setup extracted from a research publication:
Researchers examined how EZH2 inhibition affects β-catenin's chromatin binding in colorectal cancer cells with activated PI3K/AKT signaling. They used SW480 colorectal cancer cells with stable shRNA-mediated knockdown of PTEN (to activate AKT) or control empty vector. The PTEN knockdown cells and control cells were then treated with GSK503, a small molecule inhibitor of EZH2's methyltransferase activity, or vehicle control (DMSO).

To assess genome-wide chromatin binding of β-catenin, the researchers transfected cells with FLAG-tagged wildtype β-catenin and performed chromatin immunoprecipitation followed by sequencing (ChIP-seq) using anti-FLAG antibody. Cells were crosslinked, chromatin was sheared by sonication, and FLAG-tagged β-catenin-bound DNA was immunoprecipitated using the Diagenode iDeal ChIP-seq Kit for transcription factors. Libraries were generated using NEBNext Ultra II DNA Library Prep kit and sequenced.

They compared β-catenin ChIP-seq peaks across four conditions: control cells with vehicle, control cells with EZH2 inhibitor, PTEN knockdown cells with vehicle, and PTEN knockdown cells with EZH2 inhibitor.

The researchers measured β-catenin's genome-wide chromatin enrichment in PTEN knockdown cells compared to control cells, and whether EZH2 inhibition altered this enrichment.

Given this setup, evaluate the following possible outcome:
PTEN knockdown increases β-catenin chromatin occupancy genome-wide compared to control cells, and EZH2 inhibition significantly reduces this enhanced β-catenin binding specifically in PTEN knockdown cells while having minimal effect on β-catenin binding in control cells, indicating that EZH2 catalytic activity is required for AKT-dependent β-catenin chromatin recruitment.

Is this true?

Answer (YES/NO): NO